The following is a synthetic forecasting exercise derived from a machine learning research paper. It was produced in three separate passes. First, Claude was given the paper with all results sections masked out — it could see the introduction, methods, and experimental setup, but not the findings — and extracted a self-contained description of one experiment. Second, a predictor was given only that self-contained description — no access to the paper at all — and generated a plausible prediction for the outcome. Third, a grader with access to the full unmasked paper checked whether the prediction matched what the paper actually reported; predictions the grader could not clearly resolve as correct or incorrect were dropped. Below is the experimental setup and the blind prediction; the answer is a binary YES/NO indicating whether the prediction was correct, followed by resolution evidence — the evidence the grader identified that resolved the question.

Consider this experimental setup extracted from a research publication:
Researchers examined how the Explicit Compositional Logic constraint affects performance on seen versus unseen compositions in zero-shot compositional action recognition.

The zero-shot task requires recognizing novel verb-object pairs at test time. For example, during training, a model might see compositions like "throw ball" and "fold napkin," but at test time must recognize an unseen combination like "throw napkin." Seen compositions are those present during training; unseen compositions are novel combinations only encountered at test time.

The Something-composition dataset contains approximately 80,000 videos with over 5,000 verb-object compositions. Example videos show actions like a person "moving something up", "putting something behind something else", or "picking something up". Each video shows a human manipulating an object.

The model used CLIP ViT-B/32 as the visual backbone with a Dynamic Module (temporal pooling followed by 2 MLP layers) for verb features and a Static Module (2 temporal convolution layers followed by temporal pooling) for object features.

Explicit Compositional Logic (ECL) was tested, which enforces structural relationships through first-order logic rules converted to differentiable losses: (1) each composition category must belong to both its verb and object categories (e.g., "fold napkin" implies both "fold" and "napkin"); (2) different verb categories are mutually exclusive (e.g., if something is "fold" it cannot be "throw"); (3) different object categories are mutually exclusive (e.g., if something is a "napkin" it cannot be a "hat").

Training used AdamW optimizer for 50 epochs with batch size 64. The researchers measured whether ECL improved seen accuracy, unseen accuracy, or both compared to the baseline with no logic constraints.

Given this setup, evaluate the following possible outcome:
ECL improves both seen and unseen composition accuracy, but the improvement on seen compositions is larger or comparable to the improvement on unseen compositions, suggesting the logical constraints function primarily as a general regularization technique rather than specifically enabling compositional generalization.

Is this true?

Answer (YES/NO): NO